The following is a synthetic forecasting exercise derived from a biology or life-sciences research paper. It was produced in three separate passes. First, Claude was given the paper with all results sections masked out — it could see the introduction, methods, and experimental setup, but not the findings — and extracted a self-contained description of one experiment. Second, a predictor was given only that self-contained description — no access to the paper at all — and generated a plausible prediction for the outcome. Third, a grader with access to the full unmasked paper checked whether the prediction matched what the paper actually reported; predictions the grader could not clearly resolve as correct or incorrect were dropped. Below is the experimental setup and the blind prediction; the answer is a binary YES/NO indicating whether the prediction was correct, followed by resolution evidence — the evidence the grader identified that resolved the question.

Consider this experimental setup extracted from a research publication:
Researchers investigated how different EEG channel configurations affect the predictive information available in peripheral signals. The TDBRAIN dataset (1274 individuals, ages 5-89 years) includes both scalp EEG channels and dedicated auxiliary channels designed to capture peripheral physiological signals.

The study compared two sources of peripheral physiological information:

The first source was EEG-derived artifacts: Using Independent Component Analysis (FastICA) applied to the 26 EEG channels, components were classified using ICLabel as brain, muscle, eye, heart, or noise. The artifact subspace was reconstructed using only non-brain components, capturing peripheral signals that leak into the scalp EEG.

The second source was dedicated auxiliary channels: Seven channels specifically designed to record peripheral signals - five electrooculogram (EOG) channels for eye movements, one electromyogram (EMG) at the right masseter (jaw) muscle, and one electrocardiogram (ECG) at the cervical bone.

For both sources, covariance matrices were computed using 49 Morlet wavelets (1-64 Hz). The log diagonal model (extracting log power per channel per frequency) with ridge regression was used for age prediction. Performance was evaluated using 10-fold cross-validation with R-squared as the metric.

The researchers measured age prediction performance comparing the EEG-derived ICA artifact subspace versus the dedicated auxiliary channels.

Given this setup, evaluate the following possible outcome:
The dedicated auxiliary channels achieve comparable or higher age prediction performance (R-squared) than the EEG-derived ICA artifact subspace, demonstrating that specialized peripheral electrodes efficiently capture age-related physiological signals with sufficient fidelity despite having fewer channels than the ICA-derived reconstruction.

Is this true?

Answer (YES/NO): YES